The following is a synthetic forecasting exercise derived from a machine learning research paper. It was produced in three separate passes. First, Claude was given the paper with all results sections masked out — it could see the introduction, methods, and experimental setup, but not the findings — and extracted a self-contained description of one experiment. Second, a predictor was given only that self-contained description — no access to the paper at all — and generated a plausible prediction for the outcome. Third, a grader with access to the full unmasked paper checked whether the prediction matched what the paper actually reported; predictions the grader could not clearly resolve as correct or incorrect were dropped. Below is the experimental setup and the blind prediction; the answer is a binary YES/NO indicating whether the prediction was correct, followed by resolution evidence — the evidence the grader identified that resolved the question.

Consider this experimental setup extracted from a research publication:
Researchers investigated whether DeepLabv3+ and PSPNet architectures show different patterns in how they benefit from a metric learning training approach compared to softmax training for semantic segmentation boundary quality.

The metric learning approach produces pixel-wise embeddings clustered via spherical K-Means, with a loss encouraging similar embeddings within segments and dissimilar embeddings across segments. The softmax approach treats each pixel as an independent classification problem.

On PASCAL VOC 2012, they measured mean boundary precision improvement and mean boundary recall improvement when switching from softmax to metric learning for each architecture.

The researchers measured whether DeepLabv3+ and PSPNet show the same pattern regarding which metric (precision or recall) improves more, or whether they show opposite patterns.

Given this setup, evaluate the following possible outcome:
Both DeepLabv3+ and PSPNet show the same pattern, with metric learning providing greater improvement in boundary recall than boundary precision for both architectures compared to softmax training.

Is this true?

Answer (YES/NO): NO